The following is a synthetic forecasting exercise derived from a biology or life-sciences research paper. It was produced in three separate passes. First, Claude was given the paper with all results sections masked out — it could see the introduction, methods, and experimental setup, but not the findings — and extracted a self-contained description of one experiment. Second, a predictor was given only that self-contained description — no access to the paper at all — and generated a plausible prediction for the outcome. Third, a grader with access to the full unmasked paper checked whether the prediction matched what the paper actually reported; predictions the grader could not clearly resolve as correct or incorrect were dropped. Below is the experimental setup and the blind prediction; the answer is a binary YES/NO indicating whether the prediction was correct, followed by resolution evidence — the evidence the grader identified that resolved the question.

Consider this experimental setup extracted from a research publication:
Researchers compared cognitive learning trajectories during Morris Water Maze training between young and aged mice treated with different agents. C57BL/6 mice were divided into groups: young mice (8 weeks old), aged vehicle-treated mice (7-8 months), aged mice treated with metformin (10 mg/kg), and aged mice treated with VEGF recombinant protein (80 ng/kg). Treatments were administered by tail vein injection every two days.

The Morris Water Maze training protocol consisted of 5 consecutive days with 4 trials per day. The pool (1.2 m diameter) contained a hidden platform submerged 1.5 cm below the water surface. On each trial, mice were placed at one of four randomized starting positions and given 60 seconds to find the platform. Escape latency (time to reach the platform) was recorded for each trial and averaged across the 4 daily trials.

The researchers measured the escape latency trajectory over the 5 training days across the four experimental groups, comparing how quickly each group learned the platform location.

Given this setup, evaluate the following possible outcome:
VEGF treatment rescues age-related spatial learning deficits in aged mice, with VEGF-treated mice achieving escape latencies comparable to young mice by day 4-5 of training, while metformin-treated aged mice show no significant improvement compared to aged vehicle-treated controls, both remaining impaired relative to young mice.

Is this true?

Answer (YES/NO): NO